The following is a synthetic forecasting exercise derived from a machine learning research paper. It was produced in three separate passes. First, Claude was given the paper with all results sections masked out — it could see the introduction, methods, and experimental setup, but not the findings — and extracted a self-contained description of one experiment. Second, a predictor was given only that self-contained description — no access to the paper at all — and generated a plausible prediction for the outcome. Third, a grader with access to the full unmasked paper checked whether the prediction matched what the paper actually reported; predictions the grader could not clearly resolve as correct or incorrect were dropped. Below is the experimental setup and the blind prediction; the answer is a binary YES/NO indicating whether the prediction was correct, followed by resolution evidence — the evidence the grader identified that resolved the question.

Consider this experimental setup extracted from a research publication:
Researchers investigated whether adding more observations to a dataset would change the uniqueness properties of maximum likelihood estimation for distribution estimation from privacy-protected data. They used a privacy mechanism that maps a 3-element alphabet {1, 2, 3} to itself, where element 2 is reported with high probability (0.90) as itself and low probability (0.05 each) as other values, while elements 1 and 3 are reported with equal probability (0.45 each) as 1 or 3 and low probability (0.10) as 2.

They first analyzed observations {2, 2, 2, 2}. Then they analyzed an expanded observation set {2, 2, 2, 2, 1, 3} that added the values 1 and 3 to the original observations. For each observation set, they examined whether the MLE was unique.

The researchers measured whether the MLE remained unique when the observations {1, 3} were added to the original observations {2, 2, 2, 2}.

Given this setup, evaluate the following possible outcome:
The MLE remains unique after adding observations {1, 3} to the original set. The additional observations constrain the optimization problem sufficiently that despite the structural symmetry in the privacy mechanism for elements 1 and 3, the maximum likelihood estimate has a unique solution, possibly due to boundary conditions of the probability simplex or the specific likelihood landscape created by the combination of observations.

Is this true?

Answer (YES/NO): NO